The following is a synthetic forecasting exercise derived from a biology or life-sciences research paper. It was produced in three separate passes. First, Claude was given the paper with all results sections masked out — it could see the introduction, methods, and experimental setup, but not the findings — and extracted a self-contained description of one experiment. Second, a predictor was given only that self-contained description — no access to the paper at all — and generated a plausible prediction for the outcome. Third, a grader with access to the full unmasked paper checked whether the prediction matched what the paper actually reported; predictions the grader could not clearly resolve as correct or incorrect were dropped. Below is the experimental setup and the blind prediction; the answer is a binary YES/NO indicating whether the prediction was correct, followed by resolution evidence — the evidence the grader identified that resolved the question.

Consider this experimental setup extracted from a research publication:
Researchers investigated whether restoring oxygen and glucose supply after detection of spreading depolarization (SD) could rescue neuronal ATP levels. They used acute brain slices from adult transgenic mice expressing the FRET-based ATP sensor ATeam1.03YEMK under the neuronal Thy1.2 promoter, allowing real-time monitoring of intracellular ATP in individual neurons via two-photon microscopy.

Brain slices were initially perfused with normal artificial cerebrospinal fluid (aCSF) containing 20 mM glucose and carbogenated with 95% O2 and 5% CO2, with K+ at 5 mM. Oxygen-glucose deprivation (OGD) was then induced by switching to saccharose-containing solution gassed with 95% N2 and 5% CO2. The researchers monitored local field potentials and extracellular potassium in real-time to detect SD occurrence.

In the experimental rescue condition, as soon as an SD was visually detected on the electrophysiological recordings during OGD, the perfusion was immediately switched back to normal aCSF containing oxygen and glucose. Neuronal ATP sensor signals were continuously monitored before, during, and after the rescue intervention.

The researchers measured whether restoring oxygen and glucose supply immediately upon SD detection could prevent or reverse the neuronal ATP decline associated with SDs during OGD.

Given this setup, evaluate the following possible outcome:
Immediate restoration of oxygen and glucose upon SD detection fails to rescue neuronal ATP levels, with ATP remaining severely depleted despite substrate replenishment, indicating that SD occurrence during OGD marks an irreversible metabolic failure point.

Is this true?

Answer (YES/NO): NO